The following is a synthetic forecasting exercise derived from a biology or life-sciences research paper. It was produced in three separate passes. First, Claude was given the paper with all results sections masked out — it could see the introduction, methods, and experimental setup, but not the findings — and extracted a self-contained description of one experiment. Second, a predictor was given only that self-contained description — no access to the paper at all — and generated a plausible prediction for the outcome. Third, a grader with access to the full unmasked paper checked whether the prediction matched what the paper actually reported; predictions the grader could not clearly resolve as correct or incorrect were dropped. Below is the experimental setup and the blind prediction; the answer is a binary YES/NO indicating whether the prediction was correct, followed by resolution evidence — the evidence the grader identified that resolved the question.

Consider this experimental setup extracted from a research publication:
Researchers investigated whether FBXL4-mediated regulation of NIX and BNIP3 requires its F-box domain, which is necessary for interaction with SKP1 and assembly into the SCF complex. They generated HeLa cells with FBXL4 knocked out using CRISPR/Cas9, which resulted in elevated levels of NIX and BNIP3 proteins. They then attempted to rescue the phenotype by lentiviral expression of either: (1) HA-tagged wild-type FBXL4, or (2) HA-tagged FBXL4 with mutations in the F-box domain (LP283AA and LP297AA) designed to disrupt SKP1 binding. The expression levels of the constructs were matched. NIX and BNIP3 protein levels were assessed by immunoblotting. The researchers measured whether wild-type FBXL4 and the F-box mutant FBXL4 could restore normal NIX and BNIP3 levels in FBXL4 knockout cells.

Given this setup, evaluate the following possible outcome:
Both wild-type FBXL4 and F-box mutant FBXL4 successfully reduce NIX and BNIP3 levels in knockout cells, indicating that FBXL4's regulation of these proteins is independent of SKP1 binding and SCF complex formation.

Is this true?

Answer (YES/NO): NO